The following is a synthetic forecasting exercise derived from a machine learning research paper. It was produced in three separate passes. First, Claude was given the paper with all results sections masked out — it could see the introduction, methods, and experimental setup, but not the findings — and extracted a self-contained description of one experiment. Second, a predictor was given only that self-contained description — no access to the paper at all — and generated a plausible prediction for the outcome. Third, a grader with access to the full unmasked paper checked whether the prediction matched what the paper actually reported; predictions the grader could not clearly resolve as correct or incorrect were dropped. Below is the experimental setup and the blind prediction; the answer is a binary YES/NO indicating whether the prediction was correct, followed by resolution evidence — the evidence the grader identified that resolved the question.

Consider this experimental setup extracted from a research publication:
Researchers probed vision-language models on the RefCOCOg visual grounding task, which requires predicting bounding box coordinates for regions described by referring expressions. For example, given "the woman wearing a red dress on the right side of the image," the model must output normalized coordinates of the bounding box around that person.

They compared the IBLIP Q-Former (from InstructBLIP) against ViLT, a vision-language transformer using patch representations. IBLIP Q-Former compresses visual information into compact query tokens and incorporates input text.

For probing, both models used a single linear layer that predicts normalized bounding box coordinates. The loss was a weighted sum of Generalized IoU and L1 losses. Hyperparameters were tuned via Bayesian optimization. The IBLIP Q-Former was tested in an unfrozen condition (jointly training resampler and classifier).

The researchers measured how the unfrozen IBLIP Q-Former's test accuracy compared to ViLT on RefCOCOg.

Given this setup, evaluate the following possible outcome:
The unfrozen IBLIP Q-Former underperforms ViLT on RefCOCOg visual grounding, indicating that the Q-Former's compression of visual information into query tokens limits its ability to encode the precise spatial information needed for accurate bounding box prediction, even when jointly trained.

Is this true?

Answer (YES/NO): NO